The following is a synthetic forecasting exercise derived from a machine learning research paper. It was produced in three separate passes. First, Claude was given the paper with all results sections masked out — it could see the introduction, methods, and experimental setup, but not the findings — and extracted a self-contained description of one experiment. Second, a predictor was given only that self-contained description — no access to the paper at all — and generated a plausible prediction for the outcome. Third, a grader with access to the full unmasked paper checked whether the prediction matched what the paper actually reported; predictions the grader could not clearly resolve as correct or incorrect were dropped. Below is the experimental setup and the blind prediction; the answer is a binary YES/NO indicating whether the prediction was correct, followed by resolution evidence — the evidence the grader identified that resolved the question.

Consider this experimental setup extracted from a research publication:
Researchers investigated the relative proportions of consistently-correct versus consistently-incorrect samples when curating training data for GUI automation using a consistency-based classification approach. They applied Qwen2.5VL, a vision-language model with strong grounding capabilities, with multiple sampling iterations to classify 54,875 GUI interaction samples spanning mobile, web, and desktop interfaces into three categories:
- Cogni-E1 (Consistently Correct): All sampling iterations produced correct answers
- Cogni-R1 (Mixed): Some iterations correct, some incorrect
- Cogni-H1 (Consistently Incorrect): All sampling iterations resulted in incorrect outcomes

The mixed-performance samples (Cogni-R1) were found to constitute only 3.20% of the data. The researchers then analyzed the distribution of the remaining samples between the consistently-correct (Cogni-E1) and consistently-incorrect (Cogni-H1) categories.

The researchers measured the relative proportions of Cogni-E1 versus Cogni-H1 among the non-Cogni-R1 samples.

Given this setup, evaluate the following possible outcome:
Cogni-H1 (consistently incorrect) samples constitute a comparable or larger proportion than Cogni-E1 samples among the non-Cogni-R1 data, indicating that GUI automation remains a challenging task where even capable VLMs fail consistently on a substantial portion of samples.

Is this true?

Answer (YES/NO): YES